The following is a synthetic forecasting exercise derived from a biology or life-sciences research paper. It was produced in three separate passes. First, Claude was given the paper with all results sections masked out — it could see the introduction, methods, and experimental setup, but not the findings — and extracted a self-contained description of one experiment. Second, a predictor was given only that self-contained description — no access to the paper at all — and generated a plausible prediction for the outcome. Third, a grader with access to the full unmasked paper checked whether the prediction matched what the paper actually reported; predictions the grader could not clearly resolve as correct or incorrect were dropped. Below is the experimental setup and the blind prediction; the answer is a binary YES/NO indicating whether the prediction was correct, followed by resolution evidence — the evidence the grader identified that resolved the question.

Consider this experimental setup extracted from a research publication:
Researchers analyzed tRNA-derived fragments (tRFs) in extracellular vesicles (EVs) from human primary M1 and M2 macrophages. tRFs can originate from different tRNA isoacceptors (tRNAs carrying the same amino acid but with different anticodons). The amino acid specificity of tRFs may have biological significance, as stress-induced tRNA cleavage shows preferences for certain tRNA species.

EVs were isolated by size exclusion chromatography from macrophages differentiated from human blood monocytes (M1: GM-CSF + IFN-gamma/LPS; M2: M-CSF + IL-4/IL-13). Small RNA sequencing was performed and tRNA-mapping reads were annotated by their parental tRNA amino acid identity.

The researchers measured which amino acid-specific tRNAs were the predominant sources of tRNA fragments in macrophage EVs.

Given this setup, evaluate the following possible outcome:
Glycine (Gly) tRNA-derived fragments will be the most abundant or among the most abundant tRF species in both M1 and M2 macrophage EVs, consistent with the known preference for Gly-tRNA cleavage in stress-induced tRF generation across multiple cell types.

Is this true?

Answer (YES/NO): YES